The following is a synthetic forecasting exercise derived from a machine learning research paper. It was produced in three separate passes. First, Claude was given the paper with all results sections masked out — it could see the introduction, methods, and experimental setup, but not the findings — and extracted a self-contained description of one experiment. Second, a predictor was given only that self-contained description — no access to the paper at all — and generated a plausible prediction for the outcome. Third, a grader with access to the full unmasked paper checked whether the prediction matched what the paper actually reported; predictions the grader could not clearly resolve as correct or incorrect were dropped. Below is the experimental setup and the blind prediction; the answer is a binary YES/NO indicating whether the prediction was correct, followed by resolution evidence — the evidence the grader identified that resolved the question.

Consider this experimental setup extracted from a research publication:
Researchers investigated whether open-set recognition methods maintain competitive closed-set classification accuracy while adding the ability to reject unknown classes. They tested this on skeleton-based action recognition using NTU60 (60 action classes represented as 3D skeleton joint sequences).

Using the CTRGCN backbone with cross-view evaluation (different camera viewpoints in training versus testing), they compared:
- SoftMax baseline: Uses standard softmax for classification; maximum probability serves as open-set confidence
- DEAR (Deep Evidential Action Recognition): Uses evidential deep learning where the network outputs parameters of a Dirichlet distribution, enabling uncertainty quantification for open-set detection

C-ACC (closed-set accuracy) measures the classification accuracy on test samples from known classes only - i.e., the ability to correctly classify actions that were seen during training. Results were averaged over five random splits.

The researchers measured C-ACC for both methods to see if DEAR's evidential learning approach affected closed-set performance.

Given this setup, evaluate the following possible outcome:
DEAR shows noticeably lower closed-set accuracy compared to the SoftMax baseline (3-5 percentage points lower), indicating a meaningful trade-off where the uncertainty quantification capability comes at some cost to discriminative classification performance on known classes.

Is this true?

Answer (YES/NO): NO